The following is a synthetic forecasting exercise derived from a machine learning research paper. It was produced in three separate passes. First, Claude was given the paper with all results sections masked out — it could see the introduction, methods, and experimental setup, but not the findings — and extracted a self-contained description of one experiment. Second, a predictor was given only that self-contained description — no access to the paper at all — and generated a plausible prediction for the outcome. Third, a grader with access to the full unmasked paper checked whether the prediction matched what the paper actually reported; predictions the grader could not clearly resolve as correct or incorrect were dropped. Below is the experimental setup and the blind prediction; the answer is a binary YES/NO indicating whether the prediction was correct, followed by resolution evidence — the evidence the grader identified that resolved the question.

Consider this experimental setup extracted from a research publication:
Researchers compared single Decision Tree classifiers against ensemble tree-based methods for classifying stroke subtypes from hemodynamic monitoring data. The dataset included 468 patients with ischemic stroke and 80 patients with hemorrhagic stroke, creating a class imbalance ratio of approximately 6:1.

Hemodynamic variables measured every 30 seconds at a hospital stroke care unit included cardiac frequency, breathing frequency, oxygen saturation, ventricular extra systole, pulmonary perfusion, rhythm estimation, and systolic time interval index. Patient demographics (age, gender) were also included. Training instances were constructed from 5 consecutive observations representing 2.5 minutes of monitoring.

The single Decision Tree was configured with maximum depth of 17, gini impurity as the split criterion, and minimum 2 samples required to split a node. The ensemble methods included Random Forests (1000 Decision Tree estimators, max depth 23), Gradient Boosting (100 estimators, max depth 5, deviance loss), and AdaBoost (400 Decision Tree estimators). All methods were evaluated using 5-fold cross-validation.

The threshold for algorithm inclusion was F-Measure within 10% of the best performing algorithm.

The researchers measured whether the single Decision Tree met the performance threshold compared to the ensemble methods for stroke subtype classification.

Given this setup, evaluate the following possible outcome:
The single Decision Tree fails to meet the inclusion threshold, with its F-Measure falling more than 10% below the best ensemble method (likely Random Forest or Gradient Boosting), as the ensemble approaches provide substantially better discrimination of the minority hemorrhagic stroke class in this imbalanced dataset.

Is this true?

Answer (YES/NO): NO